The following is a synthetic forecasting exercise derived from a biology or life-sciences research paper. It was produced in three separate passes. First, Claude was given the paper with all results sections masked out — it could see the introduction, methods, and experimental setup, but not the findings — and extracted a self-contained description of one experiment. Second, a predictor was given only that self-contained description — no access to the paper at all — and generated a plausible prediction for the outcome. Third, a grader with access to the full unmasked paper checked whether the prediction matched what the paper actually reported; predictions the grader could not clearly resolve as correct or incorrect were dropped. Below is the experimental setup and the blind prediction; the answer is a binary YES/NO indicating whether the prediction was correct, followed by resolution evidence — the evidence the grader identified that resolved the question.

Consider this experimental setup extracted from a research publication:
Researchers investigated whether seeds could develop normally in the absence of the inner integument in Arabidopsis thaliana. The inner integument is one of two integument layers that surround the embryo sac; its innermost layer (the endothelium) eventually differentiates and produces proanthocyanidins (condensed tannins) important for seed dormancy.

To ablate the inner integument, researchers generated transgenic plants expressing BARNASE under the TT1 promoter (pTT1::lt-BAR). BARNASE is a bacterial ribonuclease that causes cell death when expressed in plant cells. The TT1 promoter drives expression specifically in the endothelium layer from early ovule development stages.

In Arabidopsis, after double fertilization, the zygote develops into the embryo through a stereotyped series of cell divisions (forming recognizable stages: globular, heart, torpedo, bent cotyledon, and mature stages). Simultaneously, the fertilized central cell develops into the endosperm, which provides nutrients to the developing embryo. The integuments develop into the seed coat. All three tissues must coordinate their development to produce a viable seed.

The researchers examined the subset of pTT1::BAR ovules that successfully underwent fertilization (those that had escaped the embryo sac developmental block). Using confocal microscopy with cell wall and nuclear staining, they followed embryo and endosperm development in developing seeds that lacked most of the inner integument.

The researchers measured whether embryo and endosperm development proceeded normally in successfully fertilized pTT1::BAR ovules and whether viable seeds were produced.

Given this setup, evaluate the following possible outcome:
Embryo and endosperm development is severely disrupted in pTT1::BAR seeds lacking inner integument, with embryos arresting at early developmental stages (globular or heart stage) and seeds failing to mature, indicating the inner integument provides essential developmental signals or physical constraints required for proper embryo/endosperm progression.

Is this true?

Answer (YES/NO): NO